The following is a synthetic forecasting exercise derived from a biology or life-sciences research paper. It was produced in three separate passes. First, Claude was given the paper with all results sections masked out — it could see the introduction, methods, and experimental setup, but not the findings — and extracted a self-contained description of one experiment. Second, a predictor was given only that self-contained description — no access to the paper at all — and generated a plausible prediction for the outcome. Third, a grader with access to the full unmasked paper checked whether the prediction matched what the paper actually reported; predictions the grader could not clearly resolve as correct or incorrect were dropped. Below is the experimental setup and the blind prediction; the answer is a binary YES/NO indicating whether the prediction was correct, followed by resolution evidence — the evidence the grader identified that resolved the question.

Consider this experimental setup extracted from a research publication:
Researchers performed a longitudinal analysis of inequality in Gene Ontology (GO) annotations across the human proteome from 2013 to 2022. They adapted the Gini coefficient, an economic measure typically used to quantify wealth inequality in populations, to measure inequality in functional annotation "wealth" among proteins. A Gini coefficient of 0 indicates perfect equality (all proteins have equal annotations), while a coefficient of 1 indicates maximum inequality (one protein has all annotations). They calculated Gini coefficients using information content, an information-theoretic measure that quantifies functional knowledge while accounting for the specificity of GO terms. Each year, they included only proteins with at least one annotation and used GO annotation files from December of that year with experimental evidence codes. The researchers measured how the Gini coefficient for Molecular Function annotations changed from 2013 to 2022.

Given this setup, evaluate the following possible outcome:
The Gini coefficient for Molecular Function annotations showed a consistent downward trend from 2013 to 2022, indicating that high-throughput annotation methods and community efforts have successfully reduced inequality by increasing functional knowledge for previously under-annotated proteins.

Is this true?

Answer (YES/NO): NO